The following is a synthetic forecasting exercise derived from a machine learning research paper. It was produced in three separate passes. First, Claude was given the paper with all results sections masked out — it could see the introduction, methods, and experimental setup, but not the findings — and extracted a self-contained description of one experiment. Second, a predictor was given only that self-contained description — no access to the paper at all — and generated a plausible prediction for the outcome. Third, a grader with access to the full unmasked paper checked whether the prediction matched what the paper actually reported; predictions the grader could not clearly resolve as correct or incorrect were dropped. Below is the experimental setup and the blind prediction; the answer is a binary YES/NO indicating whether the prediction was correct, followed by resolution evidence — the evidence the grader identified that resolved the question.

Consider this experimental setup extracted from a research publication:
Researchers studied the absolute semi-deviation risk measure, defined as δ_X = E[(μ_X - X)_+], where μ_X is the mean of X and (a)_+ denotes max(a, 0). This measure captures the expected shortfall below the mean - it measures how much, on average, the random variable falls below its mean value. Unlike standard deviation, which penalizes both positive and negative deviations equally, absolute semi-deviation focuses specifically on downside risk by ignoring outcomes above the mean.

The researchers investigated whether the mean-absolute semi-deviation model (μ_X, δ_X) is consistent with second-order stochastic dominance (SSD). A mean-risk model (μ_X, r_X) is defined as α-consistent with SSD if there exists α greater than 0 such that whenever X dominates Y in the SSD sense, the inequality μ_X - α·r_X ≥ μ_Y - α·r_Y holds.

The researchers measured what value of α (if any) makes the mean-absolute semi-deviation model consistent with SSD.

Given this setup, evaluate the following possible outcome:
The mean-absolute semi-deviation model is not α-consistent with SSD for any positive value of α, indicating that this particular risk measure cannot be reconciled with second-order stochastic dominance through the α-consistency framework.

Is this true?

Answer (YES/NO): NO